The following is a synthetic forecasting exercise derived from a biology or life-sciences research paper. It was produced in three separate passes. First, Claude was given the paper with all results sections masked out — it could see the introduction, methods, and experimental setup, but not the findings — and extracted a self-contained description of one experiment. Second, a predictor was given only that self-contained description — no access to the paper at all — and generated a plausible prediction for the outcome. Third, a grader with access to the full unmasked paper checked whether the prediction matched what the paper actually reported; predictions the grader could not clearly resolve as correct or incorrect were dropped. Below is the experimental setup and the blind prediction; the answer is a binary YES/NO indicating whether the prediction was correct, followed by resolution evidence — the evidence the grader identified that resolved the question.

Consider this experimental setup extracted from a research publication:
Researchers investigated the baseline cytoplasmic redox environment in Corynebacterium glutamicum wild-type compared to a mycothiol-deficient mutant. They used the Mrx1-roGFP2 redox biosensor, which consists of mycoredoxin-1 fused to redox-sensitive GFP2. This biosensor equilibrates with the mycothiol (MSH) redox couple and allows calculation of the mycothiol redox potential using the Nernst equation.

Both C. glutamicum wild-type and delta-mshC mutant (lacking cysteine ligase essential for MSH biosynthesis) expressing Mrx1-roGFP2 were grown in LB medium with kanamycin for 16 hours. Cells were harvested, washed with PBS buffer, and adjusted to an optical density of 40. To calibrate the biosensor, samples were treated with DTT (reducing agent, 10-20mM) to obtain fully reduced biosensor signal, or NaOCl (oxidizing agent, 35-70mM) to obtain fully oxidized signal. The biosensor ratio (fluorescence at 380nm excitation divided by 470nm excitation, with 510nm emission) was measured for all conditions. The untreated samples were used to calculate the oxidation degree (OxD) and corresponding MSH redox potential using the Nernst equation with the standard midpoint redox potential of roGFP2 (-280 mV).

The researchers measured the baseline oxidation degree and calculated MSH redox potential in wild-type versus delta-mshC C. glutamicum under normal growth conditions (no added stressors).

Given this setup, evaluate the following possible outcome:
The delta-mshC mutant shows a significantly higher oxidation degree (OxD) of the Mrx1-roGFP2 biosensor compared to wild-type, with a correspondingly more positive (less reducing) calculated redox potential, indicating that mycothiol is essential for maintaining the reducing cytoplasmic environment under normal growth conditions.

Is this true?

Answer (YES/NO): YES